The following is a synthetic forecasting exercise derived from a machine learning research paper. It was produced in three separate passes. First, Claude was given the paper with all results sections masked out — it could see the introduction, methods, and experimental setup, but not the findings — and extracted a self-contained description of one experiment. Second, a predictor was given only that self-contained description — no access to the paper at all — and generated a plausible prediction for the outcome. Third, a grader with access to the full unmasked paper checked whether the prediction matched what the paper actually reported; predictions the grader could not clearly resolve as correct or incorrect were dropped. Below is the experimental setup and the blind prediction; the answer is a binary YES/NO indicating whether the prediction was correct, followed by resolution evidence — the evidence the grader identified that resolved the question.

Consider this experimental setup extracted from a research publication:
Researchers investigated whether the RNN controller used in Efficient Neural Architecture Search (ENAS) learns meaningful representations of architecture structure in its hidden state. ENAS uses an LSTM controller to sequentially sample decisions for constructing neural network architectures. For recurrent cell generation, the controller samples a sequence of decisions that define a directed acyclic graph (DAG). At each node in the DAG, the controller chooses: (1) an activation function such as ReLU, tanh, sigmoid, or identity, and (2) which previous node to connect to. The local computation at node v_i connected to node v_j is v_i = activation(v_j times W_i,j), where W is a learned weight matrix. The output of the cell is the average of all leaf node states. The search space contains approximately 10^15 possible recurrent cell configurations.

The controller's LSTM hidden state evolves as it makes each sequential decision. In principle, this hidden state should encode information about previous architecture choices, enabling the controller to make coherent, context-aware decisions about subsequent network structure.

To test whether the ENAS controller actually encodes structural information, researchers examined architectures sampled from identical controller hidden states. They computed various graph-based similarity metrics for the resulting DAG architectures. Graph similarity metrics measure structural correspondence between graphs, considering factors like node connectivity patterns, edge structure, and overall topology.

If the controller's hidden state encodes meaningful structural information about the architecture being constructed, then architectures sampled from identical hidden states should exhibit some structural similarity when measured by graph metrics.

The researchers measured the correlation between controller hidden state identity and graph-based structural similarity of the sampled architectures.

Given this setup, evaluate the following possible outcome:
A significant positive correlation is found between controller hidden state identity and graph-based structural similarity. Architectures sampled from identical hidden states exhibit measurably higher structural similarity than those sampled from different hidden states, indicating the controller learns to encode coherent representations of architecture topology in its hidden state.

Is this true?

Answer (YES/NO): NO